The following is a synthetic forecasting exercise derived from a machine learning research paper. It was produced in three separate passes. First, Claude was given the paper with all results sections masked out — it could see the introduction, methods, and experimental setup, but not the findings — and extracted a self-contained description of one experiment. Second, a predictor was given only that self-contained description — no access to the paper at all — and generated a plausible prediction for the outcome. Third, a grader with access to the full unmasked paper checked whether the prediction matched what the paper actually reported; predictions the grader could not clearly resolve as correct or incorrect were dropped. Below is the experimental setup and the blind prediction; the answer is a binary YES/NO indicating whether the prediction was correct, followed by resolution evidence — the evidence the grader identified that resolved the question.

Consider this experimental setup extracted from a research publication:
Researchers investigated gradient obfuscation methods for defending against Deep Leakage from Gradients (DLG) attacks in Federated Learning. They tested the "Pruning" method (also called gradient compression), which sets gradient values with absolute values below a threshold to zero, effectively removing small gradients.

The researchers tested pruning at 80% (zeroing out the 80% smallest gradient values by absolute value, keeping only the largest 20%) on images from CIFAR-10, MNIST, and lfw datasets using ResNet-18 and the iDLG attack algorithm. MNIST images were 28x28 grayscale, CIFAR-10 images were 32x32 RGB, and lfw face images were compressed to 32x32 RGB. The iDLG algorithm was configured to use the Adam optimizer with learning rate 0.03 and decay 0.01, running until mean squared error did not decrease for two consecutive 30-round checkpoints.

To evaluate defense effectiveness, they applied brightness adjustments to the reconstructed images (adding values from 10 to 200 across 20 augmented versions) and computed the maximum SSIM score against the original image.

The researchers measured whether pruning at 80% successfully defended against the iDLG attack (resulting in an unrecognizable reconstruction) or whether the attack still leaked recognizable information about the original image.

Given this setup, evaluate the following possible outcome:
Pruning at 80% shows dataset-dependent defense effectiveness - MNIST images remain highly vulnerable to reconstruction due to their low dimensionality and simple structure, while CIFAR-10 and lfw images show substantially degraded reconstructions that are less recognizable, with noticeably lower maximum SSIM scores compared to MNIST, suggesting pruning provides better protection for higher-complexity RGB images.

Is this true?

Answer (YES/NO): NO